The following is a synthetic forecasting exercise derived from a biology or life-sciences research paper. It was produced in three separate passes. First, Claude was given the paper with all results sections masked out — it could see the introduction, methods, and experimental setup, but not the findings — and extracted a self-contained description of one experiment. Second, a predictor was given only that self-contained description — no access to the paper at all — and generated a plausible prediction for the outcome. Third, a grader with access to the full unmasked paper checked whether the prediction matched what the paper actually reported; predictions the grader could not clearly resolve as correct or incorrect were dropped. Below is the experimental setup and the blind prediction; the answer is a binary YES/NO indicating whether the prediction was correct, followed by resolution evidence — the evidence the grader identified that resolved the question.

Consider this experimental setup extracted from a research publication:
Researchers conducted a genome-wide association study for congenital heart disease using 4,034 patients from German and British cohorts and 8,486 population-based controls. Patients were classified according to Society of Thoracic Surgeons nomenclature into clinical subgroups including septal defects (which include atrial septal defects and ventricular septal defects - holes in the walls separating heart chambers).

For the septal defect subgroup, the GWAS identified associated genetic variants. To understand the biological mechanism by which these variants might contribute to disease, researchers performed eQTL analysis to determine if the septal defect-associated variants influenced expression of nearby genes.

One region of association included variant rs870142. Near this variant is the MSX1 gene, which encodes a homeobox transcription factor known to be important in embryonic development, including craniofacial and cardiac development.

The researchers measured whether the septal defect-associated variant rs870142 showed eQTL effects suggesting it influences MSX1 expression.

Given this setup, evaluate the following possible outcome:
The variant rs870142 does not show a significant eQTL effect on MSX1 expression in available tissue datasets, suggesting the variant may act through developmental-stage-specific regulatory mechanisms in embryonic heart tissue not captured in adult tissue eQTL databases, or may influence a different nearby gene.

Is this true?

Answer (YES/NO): YES